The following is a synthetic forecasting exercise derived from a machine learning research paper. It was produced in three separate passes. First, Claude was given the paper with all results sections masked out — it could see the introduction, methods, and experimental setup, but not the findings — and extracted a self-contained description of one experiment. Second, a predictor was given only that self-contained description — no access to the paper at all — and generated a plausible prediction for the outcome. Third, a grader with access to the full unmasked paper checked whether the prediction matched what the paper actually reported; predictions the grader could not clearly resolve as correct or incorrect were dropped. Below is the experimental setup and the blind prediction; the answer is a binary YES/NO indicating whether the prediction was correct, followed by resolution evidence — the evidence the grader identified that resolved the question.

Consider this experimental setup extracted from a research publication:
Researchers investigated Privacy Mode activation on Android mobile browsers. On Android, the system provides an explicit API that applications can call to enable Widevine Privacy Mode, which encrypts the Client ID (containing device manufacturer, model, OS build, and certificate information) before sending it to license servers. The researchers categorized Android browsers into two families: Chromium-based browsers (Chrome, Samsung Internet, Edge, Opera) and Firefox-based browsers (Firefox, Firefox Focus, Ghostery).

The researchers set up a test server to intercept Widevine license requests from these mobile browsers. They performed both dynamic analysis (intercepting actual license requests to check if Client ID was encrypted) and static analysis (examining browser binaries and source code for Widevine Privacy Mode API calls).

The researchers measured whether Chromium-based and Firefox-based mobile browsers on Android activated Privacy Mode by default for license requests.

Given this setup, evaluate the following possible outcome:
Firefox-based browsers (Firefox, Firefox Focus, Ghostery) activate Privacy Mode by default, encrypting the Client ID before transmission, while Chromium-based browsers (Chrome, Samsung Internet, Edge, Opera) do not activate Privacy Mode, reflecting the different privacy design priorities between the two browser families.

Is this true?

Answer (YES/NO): NO